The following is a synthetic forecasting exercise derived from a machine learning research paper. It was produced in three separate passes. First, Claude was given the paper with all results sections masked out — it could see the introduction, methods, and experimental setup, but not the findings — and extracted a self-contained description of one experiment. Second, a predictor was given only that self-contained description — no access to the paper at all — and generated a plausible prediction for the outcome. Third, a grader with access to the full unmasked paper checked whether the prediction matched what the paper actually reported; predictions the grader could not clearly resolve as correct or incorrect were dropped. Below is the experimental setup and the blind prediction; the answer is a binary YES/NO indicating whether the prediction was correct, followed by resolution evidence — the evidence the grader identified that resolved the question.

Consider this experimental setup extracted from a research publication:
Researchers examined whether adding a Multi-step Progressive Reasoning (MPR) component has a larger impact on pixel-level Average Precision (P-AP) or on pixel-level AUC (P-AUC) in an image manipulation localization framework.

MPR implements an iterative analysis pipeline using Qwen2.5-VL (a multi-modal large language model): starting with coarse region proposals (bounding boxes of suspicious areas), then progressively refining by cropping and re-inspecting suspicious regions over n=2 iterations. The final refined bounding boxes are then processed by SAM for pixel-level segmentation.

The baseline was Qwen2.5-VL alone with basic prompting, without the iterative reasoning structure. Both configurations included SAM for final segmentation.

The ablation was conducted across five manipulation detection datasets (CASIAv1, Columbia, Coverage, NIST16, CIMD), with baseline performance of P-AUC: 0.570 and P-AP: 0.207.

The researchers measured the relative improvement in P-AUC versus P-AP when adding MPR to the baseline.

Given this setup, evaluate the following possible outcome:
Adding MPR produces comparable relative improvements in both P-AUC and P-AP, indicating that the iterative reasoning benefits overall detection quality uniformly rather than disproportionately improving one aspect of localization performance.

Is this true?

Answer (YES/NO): NO